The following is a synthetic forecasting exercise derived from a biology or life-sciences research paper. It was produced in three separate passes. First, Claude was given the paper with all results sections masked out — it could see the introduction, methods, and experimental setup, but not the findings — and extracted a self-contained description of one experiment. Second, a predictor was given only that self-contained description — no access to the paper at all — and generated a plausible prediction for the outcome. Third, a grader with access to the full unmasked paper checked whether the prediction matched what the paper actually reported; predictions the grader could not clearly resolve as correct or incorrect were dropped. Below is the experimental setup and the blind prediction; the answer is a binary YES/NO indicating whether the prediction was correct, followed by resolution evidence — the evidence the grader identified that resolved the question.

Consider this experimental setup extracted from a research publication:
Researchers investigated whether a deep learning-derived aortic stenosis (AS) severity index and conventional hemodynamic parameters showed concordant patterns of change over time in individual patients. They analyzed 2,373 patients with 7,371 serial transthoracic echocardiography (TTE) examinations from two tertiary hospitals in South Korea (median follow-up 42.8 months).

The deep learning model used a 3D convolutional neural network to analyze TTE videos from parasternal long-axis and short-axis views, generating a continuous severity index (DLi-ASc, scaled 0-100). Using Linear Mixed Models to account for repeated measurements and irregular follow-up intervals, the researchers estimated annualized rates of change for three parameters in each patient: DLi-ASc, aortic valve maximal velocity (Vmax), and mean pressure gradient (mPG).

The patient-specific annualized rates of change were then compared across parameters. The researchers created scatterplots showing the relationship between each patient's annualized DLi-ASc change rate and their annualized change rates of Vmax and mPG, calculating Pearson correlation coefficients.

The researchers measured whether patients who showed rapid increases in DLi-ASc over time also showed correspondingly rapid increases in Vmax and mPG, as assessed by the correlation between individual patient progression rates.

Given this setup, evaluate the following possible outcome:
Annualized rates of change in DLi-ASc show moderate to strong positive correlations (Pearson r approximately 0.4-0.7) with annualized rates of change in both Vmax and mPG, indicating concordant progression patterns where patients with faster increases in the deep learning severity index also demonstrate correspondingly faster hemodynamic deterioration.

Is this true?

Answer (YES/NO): NO